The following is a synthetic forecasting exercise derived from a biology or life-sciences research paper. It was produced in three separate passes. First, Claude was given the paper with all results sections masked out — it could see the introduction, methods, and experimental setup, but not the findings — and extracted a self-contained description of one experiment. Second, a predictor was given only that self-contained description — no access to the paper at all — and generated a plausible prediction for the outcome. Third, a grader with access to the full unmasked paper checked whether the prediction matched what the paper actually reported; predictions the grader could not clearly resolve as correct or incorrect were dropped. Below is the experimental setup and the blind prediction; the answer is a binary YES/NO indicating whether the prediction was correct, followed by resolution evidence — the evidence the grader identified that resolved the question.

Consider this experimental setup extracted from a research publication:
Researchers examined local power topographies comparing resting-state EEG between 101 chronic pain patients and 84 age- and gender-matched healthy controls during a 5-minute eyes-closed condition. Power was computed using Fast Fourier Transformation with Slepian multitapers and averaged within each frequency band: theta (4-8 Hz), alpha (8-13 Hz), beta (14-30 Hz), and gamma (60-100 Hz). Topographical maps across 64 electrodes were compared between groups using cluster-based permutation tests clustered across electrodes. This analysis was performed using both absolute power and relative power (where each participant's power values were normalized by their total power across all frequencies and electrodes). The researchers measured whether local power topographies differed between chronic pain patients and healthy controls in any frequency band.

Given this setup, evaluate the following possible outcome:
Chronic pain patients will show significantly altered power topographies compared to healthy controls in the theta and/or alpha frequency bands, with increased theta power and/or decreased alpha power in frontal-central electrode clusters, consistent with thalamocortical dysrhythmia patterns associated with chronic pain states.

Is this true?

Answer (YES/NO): NO